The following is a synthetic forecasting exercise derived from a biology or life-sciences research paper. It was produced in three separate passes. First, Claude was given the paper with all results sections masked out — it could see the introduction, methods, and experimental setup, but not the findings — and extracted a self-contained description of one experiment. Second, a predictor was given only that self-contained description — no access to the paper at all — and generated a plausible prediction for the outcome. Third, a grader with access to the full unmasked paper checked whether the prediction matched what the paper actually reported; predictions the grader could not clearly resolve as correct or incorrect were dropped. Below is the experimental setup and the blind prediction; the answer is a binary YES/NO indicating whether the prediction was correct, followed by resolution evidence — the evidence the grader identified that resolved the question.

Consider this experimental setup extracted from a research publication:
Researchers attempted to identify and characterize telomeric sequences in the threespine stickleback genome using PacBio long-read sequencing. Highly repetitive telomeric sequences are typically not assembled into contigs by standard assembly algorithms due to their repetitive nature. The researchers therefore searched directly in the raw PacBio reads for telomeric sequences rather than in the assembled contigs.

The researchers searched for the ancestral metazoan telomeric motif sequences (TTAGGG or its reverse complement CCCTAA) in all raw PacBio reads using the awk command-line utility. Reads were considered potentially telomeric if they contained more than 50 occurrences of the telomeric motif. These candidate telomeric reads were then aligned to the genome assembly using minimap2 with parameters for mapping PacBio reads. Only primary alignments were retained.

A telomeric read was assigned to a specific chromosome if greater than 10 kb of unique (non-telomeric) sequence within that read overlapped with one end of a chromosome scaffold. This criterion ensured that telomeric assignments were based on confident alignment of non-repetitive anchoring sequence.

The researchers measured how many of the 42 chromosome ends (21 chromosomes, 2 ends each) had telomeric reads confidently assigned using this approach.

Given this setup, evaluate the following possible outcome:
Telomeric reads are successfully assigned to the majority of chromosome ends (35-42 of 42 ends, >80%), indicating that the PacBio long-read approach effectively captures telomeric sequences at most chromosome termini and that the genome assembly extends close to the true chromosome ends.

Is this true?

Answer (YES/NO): NO